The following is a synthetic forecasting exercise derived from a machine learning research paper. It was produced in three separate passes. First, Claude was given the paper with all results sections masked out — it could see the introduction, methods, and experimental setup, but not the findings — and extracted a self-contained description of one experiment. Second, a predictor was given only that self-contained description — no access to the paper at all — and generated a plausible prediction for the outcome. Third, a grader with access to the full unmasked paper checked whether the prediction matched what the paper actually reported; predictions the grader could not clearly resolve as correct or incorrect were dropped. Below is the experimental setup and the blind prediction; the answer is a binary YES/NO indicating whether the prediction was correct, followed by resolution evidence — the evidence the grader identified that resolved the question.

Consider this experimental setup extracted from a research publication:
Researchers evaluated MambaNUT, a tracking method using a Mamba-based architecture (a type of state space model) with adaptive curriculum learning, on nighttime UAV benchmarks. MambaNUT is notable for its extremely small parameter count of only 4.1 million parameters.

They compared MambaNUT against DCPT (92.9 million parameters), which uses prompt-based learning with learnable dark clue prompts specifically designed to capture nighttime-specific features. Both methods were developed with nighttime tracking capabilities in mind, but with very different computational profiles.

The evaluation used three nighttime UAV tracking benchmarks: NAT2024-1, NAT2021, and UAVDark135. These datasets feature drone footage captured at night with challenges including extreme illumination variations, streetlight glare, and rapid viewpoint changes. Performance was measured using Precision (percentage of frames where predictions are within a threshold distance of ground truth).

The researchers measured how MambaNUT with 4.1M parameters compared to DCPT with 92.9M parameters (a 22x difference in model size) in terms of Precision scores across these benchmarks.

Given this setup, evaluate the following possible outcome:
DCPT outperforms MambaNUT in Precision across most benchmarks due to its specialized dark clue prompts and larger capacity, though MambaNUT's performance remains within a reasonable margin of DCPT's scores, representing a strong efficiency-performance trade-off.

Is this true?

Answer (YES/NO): NO